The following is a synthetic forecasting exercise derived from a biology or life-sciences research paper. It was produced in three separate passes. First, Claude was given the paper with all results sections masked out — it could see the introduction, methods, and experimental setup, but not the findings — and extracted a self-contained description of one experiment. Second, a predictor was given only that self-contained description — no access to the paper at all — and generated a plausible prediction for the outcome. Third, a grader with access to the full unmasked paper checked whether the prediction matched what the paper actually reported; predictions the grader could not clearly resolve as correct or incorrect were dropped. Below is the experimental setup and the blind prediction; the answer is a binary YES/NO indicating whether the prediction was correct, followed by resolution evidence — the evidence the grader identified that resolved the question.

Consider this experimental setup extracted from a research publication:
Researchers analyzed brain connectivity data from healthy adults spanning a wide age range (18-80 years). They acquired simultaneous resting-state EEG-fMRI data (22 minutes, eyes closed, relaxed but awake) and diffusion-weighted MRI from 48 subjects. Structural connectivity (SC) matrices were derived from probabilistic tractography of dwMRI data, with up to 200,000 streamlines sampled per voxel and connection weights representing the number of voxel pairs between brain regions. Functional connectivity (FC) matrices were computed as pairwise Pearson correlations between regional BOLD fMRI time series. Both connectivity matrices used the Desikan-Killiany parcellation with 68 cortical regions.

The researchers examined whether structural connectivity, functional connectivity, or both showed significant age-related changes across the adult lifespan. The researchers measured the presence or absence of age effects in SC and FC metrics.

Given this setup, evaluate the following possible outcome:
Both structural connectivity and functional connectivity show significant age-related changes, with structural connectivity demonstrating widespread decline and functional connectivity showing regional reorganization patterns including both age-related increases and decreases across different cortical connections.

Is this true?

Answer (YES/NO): NO